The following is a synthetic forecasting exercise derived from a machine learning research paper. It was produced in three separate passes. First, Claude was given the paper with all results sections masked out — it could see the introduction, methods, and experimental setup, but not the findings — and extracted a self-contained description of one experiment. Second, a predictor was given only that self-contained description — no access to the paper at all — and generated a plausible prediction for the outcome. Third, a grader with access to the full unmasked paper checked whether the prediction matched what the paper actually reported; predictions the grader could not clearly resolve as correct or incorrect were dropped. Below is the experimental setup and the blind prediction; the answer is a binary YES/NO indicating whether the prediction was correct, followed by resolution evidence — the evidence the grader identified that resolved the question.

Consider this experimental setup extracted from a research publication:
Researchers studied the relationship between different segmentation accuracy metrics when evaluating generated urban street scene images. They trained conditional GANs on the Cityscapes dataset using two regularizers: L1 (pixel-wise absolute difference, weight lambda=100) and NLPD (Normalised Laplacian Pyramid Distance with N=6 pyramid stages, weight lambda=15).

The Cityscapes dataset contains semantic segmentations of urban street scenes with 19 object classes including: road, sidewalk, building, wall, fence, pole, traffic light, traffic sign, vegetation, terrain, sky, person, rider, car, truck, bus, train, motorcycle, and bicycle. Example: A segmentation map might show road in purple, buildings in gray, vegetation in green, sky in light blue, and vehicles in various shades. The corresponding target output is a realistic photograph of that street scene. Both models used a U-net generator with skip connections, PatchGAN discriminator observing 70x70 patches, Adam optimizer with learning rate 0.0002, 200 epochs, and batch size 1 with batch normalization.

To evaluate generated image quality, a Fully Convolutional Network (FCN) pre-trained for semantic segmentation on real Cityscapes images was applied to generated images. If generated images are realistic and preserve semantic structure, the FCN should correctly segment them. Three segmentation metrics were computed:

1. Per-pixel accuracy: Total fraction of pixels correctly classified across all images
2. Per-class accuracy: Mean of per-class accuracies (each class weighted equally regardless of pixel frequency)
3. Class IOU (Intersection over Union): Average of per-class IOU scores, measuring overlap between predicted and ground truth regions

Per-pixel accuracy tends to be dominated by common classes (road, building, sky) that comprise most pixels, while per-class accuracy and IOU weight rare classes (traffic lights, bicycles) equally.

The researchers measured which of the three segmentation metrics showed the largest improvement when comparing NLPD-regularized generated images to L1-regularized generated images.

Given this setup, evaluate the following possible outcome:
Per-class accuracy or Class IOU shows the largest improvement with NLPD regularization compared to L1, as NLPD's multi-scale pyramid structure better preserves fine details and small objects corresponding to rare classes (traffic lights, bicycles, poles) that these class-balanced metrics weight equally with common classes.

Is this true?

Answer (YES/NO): NO